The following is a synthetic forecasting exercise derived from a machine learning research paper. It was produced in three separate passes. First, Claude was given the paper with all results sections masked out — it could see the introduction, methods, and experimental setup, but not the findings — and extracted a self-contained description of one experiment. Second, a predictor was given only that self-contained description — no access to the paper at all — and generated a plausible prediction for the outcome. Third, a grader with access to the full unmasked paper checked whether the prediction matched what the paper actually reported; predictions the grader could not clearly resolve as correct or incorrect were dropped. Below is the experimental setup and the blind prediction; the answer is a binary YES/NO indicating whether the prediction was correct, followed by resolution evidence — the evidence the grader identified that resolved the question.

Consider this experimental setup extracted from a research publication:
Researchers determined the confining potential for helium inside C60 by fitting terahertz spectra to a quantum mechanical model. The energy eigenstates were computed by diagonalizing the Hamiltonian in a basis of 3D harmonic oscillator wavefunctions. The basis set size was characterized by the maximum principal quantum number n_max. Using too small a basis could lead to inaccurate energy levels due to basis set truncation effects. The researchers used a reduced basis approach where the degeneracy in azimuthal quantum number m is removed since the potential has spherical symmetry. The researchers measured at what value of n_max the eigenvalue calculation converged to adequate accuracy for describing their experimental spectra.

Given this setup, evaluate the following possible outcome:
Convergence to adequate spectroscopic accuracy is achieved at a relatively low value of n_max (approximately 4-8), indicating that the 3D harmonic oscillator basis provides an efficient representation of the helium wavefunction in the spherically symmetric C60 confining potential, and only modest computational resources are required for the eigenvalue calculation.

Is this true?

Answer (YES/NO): NO